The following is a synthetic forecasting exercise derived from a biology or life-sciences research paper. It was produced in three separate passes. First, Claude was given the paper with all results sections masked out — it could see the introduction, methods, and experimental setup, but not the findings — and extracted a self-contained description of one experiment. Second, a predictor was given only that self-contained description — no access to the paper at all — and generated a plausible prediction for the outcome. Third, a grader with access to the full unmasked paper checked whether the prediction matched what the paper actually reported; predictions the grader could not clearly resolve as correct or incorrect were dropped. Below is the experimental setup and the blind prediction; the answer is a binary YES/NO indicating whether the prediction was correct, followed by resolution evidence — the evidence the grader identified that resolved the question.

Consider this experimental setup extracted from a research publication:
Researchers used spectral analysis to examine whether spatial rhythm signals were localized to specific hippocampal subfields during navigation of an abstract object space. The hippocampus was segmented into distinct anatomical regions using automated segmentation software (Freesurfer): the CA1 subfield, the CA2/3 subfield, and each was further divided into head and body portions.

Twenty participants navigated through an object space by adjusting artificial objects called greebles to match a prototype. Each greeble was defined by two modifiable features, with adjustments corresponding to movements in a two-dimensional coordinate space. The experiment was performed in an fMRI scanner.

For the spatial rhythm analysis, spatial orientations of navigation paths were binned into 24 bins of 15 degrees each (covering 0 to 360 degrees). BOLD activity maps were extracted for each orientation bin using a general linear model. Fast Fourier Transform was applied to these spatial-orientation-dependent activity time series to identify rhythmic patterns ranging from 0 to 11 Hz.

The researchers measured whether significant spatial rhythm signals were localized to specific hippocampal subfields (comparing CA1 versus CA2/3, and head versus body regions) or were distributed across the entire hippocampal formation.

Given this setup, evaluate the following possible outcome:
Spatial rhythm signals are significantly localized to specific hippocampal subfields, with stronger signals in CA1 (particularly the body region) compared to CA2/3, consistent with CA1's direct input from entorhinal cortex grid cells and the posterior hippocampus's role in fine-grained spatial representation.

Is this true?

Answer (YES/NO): NO